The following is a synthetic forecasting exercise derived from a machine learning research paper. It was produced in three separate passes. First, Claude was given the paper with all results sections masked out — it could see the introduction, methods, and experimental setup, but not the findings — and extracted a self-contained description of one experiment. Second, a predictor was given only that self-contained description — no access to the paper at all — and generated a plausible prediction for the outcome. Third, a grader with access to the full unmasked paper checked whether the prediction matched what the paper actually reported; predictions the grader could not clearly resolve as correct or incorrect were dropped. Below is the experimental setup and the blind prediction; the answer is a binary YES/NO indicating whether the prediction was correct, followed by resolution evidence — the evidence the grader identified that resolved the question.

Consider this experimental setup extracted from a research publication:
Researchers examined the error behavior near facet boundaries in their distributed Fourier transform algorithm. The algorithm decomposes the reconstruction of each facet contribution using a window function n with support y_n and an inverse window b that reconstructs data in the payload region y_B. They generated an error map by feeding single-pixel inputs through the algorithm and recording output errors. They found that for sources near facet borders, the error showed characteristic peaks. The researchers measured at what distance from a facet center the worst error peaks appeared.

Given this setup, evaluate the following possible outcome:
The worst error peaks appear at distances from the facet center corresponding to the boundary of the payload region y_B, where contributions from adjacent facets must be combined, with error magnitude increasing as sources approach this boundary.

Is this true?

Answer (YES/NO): NO